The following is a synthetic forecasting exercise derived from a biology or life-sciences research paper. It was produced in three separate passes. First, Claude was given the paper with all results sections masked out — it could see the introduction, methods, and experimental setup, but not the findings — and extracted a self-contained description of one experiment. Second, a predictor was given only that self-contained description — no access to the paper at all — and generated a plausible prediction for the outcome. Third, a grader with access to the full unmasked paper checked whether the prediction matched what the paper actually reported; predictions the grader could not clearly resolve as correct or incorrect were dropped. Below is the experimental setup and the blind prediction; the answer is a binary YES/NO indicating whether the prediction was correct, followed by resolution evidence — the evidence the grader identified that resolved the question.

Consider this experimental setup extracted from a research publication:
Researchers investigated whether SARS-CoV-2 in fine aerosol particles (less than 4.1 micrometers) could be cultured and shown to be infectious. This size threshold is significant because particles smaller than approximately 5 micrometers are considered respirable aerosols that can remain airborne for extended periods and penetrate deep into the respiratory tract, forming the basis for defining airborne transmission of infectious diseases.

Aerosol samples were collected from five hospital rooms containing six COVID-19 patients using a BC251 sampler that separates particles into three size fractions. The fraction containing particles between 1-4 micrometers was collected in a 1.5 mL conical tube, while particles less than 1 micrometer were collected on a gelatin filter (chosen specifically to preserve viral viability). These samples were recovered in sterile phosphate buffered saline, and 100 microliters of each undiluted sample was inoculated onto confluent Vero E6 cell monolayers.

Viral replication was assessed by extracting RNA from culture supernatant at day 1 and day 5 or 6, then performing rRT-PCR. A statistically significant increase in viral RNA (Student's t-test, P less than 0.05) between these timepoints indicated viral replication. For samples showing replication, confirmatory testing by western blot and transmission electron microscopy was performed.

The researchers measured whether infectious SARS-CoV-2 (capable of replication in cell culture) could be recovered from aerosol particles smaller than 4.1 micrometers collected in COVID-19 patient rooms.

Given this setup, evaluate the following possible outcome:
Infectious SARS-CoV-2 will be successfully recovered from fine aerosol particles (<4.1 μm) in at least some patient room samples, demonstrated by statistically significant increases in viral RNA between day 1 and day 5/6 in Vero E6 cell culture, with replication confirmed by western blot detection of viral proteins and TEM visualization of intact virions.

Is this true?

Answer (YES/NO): YES